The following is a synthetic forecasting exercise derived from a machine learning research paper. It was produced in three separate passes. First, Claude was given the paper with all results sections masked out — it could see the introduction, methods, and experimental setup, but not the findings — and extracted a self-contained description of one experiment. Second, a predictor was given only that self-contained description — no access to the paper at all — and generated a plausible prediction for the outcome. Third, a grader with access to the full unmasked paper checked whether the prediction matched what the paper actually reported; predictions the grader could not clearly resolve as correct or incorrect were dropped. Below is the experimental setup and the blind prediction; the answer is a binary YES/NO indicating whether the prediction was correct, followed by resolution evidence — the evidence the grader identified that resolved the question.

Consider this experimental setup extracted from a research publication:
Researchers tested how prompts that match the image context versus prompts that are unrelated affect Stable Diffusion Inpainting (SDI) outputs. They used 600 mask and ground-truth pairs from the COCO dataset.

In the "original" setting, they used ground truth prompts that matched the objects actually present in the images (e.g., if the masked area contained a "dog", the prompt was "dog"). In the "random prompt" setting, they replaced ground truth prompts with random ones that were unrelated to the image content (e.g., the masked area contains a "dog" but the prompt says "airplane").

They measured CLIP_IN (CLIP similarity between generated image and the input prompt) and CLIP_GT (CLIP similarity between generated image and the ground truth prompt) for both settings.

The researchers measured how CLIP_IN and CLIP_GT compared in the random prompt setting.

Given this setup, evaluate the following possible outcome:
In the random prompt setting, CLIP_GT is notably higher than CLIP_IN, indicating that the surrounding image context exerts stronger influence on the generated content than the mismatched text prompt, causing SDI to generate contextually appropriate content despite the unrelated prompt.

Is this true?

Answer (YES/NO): NO